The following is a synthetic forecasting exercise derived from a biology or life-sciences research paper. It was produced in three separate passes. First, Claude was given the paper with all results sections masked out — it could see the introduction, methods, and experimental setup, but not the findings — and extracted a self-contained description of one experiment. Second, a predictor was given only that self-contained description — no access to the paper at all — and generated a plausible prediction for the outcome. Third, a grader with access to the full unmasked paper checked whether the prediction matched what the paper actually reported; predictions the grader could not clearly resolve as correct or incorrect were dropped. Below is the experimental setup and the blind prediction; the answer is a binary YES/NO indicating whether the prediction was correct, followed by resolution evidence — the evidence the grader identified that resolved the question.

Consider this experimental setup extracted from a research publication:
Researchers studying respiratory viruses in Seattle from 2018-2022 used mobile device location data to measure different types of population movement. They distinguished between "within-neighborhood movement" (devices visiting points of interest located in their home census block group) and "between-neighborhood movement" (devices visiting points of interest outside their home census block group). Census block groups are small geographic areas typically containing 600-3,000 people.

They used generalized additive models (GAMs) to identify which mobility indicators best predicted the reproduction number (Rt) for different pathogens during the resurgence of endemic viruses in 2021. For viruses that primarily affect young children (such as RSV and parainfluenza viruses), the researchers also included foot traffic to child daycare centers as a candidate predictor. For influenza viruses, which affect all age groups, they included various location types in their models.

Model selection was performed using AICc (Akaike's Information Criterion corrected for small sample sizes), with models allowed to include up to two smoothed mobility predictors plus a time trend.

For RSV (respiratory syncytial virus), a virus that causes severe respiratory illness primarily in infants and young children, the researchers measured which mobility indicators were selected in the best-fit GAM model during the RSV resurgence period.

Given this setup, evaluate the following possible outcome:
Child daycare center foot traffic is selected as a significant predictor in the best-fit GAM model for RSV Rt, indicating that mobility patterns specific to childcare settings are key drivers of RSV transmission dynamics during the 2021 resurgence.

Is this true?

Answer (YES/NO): NO